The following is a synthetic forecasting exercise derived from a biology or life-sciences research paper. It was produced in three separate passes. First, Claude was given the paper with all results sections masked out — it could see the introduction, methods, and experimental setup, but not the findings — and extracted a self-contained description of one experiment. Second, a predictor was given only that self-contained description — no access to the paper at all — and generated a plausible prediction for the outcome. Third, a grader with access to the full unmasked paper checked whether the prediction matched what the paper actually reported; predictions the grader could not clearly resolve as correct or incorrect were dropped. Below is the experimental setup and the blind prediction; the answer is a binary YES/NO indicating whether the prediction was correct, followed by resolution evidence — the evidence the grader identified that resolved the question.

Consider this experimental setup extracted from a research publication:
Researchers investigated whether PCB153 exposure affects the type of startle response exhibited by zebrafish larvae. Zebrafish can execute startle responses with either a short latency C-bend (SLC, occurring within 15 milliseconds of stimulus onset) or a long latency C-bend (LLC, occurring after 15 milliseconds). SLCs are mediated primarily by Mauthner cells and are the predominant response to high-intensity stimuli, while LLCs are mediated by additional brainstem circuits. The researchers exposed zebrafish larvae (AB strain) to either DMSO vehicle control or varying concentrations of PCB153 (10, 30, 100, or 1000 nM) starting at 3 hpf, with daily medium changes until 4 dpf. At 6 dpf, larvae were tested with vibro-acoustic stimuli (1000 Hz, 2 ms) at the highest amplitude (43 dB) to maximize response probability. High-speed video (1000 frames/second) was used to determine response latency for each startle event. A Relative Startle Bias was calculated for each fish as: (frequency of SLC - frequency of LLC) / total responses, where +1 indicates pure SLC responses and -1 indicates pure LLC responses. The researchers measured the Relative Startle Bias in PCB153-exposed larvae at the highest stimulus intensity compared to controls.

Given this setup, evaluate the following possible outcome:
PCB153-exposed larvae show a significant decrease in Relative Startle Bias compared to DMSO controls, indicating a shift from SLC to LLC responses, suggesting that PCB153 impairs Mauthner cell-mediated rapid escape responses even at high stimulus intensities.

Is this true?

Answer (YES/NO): YES